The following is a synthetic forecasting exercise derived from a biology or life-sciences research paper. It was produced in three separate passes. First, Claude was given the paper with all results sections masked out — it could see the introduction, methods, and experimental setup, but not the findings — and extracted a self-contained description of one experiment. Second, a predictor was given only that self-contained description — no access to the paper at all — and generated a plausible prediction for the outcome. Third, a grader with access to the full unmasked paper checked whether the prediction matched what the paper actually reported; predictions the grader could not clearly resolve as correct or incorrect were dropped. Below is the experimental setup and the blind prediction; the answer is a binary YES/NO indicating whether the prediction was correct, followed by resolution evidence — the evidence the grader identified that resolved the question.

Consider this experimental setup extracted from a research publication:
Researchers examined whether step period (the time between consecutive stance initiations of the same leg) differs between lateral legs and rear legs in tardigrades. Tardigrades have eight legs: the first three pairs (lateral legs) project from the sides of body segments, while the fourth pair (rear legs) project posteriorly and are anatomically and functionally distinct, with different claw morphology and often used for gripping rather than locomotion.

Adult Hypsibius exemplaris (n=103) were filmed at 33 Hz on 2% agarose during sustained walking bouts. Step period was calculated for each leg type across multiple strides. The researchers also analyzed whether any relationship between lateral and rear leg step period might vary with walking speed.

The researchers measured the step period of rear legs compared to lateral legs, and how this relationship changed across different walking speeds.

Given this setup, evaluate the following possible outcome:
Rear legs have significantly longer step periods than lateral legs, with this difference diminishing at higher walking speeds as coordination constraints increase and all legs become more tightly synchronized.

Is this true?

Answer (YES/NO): NO